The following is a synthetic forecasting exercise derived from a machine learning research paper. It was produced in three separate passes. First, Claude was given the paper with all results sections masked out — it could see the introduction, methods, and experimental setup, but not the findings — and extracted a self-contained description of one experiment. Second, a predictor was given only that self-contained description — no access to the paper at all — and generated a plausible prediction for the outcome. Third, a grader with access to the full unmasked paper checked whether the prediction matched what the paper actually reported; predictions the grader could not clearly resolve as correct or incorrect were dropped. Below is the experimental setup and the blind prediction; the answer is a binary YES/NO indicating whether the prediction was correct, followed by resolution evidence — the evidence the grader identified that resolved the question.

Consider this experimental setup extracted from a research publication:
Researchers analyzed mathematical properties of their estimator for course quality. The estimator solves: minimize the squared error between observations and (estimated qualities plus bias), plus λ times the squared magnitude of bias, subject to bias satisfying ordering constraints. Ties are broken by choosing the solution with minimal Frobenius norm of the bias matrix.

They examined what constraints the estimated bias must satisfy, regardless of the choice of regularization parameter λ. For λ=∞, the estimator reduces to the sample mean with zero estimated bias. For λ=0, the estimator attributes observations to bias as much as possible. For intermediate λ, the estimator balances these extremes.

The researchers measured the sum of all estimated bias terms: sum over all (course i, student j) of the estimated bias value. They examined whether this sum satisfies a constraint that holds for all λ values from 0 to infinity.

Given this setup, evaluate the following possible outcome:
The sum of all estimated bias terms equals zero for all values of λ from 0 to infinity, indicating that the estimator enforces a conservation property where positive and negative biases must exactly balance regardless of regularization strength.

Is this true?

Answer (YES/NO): YES